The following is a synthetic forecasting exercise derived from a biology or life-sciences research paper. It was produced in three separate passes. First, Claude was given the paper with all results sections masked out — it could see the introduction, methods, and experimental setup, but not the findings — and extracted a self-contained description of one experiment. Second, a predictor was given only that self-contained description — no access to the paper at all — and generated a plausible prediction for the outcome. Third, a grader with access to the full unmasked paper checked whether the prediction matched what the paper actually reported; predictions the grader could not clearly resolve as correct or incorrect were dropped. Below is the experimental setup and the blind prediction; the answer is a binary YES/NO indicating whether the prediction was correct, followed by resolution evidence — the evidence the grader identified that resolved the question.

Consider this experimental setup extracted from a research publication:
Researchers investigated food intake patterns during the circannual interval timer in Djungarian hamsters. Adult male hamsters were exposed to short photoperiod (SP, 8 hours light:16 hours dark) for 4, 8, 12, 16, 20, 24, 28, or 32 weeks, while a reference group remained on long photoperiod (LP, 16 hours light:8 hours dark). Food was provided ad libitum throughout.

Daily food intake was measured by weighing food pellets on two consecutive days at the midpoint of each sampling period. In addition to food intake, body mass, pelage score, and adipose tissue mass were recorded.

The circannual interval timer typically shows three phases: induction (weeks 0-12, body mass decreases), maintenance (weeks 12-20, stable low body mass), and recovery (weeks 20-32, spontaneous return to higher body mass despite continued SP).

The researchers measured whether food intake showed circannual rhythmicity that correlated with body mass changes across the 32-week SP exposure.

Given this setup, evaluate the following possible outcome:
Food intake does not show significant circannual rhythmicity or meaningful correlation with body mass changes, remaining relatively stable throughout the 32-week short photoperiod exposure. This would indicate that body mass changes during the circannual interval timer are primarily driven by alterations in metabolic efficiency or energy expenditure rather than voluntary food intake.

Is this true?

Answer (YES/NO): NO